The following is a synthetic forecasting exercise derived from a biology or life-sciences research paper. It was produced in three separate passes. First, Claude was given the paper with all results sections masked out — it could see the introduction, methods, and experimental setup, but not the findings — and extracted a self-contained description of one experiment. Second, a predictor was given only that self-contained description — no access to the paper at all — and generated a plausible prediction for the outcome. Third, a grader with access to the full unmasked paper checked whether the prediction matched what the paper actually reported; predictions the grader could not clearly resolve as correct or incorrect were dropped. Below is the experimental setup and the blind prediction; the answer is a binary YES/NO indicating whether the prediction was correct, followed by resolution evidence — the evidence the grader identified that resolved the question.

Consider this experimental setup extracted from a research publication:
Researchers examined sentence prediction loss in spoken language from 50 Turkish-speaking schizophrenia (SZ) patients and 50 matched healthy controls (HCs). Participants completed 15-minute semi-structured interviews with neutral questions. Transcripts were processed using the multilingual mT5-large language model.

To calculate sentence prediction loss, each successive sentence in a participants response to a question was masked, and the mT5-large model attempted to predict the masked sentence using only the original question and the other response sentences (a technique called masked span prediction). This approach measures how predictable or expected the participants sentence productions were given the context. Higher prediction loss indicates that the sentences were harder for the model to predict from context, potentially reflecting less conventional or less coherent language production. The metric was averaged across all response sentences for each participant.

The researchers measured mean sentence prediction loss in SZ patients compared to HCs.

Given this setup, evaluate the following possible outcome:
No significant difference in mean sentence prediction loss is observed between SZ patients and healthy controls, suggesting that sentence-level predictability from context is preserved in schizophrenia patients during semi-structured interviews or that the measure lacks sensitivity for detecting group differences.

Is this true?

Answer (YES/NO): NO